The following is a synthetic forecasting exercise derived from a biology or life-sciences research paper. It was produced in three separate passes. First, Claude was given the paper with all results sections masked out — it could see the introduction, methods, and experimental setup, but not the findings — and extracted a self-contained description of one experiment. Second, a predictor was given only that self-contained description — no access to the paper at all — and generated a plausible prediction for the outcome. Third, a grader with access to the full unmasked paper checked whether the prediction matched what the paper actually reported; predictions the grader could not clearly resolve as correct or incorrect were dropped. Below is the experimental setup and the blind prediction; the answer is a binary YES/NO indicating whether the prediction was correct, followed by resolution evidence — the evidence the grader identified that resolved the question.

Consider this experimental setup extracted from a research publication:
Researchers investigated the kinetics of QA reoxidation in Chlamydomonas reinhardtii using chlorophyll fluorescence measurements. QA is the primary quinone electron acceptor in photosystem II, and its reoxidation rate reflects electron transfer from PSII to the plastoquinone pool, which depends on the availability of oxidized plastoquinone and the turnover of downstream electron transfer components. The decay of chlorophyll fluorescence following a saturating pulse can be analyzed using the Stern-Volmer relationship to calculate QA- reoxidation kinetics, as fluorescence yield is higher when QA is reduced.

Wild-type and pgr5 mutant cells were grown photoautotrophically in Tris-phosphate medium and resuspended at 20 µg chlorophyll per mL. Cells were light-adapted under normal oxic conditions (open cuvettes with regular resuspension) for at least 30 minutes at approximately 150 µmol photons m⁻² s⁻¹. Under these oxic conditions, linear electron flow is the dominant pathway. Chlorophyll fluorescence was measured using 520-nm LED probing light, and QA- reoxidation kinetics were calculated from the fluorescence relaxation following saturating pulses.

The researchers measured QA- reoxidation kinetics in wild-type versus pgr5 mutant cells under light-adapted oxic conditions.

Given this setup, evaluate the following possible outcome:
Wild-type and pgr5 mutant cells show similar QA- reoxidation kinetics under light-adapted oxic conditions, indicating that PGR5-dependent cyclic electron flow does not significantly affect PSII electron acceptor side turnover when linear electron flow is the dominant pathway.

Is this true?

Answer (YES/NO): NO